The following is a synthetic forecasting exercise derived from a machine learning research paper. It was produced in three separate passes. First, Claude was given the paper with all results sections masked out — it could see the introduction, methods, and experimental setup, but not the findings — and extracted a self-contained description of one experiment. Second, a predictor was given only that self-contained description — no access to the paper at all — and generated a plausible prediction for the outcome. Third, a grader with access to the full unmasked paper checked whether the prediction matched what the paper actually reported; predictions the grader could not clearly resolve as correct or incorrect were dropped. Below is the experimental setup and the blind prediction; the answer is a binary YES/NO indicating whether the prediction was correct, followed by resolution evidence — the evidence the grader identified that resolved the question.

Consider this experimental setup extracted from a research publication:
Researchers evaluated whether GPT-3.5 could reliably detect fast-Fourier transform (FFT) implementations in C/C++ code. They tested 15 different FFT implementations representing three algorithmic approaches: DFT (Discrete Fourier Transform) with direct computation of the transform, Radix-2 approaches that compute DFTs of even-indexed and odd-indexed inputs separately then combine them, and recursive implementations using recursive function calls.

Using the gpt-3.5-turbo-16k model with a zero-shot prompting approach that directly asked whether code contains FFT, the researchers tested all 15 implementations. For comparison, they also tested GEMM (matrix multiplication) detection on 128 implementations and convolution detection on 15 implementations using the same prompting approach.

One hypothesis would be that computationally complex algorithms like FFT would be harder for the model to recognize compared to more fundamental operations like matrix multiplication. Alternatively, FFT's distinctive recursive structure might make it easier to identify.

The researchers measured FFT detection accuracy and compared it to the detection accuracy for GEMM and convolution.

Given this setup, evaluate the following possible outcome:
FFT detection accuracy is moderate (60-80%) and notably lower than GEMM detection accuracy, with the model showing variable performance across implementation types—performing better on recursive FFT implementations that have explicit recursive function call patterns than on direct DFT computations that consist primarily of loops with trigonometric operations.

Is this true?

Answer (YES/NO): NO